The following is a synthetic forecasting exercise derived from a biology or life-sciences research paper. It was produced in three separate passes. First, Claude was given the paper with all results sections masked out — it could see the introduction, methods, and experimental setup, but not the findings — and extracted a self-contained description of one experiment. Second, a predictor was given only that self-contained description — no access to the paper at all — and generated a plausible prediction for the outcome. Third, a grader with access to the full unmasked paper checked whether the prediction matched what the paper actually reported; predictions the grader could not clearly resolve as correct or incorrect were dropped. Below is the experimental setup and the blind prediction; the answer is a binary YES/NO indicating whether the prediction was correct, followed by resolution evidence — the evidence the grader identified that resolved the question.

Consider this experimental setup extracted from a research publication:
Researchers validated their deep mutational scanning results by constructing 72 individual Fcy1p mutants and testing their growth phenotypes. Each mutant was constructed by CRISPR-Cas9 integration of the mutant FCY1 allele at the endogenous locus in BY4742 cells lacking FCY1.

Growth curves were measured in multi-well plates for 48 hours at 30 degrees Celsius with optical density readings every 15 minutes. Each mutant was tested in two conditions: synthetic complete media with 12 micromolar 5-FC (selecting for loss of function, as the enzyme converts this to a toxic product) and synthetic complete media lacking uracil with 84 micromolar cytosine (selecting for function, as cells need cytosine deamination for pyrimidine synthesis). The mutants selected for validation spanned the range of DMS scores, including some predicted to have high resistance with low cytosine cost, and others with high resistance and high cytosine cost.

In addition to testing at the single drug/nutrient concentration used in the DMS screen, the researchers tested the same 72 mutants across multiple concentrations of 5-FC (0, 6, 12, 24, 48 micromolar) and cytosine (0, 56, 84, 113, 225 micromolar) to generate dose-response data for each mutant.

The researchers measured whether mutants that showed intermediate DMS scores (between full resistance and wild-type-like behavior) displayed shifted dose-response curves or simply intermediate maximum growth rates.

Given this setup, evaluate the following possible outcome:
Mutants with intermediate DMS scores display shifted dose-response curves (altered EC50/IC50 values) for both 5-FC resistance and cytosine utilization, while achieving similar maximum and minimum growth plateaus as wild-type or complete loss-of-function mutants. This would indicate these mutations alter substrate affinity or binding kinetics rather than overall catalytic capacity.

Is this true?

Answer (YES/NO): NO